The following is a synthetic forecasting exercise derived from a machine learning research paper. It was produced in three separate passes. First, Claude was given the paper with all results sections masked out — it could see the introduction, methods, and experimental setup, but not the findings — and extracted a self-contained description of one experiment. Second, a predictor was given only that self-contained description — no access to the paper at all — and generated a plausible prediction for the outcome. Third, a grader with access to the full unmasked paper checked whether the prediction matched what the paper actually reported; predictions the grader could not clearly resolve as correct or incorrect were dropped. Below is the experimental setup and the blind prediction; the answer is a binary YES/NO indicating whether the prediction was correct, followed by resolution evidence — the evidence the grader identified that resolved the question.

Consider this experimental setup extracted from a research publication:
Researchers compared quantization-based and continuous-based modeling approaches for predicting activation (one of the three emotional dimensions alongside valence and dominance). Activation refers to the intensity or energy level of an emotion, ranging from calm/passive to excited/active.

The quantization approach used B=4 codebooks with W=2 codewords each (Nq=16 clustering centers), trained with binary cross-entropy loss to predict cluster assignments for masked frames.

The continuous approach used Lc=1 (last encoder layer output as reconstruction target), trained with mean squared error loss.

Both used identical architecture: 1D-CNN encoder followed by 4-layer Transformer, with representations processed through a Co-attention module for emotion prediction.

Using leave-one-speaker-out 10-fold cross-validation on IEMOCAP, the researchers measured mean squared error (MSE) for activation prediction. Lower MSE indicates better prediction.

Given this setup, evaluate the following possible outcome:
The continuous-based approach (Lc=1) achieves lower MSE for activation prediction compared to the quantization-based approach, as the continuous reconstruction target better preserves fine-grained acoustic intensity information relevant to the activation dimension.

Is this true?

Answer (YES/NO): YES